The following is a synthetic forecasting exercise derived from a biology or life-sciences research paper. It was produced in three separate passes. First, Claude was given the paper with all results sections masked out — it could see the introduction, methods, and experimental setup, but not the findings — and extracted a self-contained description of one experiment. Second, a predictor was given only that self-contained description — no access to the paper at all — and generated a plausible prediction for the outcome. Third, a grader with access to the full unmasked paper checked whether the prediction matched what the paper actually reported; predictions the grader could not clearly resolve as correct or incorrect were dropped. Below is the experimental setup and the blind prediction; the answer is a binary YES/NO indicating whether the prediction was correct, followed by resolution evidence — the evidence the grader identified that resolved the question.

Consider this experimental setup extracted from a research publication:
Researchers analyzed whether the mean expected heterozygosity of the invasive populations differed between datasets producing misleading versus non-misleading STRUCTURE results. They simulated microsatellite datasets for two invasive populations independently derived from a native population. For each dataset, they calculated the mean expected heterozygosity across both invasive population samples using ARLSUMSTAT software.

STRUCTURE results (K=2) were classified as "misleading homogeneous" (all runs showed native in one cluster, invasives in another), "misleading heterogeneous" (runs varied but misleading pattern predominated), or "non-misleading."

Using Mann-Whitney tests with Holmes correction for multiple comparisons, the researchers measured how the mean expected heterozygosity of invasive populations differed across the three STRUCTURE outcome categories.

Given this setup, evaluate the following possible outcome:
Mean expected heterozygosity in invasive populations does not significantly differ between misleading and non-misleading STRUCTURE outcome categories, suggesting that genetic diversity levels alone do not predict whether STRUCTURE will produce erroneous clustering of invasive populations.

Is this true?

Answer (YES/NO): NO